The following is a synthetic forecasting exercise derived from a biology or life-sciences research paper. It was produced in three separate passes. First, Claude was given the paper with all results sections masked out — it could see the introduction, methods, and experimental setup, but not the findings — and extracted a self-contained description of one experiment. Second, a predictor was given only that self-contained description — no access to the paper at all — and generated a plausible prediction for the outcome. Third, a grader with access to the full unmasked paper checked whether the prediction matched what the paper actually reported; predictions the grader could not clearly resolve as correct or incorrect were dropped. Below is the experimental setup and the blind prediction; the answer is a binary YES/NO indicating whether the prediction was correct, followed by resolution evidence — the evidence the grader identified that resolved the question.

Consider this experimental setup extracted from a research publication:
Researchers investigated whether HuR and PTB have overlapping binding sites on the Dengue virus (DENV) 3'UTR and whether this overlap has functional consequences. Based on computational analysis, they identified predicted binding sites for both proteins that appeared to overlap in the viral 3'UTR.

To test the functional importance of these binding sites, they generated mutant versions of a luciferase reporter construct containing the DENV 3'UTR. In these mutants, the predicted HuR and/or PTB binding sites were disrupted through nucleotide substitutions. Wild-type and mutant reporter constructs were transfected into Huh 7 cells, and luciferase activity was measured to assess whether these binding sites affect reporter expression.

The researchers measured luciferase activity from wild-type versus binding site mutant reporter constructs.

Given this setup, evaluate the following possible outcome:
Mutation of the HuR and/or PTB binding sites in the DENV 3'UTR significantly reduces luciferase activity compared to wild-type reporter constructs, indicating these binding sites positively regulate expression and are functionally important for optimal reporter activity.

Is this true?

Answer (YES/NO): NO